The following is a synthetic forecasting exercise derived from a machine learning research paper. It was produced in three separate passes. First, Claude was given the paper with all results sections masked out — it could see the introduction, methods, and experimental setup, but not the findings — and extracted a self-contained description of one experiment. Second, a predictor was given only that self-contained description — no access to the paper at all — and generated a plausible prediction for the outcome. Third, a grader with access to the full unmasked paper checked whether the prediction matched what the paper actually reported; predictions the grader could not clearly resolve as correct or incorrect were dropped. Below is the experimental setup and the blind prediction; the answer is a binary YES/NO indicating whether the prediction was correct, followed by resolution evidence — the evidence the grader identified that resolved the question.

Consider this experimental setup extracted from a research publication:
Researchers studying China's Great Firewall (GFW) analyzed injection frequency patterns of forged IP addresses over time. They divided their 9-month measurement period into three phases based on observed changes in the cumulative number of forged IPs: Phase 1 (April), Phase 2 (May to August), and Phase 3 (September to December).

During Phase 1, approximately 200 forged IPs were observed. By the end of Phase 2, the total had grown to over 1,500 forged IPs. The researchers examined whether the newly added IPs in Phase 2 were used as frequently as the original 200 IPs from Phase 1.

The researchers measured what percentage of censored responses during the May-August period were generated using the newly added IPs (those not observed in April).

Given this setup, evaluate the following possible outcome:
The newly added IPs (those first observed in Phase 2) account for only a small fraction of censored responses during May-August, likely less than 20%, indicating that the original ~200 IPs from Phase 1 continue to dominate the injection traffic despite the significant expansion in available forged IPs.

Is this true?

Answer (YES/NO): YES